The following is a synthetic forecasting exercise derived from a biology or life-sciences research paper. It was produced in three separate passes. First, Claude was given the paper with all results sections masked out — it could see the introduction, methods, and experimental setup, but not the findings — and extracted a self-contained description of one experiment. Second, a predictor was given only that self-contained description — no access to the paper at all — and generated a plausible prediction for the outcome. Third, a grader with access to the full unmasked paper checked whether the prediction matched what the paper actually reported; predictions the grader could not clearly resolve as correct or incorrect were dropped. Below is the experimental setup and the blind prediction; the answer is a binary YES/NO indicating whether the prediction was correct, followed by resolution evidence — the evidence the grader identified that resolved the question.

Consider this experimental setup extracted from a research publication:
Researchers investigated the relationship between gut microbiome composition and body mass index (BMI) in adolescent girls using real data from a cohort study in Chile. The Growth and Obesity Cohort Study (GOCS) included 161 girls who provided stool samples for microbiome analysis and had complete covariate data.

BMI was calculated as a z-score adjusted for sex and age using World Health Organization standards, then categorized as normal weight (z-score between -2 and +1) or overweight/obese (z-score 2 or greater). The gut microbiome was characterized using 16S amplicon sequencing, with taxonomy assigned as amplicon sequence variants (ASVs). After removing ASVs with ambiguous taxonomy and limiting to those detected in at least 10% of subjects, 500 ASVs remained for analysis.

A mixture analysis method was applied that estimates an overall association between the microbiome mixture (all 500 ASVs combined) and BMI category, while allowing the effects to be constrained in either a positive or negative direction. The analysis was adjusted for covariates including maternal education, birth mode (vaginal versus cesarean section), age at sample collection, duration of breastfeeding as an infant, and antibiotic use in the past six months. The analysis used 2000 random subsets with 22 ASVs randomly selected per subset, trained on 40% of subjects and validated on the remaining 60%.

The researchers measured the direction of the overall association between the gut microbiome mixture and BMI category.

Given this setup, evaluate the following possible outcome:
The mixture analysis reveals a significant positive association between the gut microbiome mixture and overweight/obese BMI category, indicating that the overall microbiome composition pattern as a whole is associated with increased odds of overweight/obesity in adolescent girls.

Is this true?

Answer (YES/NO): NO